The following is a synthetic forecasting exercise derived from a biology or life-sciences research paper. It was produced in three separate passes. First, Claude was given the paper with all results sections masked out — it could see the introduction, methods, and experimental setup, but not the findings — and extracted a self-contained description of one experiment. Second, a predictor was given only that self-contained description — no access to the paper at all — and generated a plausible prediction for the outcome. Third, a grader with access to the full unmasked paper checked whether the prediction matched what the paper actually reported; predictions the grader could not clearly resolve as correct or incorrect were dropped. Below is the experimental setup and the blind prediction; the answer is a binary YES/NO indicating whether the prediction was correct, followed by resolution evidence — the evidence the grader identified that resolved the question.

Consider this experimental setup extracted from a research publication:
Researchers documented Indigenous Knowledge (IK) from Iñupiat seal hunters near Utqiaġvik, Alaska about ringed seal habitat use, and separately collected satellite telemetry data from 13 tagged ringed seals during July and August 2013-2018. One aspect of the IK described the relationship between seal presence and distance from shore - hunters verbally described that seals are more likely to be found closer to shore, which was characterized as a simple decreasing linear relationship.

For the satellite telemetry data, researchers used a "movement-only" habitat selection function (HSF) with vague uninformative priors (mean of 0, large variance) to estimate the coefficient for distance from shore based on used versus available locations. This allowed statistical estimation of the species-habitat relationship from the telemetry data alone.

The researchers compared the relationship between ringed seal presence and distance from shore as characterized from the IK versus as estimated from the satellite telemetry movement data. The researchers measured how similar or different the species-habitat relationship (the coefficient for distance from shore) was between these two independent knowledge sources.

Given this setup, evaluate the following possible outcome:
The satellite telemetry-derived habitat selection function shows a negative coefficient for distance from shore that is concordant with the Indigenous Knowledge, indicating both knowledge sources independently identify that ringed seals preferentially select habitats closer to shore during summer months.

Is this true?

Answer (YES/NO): YES